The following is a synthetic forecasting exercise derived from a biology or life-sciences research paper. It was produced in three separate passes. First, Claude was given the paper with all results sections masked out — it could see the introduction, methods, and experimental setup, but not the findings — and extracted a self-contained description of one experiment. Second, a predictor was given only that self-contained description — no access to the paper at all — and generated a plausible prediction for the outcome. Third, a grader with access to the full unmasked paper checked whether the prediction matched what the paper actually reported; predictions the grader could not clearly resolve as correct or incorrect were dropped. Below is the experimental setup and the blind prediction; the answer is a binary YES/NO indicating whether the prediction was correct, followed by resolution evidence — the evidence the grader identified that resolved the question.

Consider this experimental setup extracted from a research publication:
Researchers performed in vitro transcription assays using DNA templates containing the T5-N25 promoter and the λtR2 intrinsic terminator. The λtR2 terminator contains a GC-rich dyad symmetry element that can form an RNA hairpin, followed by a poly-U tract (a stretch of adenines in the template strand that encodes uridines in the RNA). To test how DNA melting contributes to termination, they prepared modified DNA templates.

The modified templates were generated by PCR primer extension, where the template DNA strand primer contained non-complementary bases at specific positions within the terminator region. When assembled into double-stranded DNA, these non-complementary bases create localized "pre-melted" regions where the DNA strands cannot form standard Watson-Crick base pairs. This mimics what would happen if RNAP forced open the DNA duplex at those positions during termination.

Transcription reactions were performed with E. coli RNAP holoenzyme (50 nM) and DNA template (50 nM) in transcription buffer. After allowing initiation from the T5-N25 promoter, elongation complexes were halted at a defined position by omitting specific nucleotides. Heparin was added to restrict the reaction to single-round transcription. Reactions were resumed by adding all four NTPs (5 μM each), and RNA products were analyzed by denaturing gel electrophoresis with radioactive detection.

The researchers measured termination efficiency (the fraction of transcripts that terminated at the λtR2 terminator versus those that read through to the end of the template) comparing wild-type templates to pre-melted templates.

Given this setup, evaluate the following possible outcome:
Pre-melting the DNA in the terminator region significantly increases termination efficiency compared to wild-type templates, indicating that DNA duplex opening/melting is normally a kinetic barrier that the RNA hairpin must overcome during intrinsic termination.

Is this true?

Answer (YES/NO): NO